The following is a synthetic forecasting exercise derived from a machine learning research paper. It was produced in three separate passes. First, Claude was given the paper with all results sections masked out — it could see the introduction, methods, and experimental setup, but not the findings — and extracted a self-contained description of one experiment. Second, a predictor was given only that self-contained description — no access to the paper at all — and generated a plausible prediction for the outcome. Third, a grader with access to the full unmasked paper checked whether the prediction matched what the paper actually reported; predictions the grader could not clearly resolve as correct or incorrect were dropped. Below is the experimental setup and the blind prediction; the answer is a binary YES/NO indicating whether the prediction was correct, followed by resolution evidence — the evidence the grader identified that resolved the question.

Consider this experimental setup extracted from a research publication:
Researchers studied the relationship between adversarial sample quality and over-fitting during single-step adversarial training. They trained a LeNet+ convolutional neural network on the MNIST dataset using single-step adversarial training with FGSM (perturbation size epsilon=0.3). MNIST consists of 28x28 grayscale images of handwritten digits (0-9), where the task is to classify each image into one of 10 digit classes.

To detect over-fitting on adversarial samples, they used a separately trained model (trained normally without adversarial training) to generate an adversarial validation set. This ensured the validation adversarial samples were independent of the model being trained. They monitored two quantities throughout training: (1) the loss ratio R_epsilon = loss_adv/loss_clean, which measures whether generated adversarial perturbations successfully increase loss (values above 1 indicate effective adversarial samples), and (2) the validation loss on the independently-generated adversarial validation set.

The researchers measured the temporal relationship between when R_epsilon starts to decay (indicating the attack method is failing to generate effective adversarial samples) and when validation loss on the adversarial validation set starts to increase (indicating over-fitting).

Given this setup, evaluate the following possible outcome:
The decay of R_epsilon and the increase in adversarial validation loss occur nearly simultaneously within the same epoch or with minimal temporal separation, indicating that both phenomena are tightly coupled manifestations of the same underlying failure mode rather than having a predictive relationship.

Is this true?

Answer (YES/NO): YES